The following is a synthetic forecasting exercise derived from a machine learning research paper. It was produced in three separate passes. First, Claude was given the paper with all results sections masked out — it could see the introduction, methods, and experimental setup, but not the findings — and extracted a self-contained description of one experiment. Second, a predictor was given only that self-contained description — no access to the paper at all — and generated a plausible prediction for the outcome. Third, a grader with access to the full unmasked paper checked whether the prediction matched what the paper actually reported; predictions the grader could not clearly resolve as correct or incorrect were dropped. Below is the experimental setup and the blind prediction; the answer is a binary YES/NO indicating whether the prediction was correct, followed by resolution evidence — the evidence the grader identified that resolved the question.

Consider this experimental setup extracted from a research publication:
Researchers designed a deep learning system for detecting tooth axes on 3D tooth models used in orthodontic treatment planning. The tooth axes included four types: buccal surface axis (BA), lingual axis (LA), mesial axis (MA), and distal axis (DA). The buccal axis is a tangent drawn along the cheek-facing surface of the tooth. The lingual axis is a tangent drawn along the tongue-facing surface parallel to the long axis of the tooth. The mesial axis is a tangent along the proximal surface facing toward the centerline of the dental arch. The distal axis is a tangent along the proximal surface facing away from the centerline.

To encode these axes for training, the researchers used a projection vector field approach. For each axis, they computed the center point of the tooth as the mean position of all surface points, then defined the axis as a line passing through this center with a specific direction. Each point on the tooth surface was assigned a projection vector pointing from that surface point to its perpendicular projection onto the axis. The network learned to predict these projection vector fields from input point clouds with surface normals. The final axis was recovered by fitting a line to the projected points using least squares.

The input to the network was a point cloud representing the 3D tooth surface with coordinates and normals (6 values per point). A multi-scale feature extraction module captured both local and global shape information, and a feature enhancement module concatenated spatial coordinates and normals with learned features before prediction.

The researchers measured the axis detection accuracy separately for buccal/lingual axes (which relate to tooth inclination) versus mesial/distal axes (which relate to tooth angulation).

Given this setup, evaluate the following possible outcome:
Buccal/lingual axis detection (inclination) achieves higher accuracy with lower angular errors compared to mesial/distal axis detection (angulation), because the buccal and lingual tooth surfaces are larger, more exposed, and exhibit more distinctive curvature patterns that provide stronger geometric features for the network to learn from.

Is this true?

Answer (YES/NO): YES